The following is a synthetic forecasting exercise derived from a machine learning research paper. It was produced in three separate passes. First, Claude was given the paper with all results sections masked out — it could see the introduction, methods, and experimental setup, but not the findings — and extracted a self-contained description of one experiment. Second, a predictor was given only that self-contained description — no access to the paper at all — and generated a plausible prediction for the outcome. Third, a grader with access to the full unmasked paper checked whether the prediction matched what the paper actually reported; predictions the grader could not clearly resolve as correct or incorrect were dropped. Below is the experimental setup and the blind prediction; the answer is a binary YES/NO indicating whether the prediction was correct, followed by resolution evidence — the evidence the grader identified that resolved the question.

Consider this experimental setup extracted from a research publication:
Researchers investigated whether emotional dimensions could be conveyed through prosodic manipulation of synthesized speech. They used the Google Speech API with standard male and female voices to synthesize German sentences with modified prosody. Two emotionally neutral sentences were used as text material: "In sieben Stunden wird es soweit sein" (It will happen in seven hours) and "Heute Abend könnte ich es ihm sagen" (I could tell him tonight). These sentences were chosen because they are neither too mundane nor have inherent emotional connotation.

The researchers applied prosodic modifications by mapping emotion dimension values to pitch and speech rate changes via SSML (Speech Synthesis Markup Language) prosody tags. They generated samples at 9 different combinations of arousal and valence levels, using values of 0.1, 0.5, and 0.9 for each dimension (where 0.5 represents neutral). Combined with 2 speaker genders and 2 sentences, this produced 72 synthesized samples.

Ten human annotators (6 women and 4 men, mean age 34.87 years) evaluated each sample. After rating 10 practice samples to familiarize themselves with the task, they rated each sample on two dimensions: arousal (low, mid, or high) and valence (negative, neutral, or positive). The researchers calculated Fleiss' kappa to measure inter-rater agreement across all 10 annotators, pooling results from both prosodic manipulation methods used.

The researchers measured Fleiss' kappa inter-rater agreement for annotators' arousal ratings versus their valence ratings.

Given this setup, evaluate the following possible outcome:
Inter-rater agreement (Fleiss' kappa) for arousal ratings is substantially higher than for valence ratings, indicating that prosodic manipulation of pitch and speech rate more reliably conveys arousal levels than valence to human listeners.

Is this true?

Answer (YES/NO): YES